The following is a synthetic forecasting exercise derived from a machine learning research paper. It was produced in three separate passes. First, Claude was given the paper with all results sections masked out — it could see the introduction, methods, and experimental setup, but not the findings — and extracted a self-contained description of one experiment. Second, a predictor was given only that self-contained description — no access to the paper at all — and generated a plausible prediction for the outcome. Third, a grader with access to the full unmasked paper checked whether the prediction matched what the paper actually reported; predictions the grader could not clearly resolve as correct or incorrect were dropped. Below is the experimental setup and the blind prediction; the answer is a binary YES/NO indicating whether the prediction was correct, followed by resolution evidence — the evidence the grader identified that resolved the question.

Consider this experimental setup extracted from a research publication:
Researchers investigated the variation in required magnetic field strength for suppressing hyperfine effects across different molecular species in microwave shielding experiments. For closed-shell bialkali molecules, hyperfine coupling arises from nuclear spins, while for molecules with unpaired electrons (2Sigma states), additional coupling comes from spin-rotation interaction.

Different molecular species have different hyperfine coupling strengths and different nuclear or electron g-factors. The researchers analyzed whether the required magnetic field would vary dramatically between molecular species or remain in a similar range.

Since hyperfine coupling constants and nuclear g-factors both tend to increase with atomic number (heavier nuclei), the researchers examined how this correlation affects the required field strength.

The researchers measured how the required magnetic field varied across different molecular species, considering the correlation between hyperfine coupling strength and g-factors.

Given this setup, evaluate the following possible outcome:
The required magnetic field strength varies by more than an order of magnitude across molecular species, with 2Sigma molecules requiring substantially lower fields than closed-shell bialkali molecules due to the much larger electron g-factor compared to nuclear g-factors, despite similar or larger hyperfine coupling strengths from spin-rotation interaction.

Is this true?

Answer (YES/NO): NO